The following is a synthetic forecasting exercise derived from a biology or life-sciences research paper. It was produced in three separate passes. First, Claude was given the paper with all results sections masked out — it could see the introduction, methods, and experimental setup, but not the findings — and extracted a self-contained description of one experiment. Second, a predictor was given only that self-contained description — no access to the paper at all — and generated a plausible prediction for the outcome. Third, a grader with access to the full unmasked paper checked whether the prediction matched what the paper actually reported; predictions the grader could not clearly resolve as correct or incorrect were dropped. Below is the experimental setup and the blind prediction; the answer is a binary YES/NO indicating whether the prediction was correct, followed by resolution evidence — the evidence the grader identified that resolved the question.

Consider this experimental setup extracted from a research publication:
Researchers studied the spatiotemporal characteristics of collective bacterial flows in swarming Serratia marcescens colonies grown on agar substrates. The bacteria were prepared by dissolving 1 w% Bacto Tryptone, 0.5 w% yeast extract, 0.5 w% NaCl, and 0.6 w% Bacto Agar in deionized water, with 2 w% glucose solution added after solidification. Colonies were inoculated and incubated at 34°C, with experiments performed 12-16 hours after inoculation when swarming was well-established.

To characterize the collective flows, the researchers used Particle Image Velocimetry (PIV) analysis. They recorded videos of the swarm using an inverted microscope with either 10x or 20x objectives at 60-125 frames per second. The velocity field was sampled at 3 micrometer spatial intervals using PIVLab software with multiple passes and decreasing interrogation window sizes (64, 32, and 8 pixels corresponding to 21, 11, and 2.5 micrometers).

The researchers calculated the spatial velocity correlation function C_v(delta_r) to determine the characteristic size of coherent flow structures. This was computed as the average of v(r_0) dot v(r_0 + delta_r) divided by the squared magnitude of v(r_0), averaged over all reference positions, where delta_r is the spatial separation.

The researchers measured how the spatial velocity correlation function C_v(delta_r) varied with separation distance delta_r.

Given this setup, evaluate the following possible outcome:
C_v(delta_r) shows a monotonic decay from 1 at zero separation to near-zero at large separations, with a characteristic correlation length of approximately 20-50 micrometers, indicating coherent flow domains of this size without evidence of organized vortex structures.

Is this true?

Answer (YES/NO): NO